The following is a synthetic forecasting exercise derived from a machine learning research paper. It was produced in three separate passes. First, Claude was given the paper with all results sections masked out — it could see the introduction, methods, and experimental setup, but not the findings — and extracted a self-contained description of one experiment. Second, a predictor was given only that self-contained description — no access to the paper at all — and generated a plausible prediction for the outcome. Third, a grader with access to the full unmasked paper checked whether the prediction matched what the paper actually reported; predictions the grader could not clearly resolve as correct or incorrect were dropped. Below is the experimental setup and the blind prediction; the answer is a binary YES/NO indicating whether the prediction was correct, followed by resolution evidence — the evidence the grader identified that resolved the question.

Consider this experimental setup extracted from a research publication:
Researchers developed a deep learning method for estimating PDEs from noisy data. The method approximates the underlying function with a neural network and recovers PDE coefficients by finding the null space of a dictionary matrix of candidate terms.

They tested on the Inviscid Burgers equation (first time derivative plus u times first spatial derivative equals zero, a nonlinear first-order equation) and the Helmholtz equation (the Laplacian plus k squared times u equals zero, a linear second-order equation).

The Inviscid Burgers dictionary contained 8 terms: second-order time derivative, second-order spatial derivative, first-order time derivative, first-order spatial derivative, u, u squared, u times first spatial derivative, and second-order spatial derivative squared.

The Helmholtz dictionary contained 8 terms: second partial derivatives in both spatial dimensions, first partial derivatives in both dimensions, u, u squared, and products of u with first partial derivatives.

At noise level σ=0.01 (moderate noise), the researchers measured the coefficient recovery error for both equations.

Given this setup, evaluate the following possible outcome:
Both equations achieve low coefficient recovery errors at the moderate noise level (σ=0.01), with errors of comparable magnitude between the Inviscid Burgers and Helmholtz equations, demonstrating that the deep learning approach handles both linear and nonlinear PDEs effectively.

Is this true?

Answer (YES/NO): NO